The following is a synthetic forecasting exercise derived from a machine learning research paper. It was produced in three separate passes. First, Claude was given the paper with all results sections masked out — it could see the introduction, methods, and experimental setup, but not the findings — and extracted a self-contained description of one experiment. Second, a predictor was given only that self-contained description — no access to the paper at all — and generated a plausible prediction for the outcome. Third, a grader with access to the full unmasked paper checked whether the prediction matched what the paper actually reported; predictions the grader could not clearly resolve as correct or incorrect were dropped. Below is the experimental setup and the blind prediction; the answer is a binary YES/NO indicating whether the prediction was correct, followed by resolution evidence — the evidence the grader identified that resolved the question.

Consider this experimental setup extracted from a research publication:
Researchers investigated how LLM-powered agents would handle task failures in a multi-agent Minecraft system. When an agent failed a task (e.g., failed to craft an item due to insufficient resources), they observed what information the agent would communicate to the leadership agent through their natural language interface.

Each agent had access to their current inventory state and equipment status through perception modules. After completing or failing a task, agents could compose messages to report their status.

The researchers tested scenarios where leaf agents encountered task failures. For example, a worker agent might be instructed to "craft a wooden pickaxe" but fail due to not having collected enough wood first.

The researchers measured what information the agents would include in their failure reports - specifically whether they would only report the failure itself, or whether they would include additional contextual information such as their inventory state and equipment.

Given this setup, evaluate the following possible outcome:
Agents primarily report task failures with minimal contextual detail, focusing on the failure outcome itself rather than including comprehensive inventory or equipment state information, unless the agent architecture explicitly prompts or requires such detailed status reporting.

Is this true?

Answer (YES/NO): NO